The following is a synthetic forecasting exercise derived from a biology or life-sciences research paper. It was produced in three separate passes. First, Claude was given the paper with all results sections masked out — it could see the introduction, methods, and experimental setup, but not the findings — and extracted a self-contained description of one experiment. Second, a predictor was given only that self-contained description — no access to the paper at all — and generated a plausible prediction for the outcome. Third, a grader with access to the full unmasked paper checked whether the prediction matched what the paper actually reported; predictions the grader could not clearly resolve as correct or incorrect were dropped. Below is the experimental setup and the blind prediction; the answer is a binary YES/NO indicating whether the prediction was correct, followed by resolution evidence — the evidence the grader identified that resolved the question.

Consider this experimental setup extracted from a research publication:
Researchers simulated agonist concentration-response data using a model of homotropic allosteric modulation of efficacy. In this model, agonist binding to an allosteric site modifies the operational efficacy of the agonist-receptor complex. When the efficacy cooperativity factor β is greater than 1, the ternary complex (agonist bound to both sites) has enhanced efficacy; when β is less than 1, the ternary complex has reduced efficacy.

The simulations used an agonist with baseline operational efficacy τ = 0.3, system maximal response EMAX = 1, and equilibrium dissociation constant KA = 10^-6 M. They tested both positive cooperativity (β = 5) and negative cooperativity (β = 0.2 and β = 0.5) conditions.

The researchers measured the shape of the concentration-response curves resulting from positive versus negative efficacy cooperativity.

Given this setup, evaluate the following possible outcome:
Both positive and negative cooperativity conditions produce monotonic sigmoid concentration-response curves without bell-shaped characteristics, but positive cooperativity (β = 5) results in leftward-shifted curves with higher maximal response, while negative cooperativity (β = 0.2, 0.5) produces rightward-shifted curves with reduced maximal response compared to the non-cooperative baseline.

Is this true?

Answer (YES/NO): NO